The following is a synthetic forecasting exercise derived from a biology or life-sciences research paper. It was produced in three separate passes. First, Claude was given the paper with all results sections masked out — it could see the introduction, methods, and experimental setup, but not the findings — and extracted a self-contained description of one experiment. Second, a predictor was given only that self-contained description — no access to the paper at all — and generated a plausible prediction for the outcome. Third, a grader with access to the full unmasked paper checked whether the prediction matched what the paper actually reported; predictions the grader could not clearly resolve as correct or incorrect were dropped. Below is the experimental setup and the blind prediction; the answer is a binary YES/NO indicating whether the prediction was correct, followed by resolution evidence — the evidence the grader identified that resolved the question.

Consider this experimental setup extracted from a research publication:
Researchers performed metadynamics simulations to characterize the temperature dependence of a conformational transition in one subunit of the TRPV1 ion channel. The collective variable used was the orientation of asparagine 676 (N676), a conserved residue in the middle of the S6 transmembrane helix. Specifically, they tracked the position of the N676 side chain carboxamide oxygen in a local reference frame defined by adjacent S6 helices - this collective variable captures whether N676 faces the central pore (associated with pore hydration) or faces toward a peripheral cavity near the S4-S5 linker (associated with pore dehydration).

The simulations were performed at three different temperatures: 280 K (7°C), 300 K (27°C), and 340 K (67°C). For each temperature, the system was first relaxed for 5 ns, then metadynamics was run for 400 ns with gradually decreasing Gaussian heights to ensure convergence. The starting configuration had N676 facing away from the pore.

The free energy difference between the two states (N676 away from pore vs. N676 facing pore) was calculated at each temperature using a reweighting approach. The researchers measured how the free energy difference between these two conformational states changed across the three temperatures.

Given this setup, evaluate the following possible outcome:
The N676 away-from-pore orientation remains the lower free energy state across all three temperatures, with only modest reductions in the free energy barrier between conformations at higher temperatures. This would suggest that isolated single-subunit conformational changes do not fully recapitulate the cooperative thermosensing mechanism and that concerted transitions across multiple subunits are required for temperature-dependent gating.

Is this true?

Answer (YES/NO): NO